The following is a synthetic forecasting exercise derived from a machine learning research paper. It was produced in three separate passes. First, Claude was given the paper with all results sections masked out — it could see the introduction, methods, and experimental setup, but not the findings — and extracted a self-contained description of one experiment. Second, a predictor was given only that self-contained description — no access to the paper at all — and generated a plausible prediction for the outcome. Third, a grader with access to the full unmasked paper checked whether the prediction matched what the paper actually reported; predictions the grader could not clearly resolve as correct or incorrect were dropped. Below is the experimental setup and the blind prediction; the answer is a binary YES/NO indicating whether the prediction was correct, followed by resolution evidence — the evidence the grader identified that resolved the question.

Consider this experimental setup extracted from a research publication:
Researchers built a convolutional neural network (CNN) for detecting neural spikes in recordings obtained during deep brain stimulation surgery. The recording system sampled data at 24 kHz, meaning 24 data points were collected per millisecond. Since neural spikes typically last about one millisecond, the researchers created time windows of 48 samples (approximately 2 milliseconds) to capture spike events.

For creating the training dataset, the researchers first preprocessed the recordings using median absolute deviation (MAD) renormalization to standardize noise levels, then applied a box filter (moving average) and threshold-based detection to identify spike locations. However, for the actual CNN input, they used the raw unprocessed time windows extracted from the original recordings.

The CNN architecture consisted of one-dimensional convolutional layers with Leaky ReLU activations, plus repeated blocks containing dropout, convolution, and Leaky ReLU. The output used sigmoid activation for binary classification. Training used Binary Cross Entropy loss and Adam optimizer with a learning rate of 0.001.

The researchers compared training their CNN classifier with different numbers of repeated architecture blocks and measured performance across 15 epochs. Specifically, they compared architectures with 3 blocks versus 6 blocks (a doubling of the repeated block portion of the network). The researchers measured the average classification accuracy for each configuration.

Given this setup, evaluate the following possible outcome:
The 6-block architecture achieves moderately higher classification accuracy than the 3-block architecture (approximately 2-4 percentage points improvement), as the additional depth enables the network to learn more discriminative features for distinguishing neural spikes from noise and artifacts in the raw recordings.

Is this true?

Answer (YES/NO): NO